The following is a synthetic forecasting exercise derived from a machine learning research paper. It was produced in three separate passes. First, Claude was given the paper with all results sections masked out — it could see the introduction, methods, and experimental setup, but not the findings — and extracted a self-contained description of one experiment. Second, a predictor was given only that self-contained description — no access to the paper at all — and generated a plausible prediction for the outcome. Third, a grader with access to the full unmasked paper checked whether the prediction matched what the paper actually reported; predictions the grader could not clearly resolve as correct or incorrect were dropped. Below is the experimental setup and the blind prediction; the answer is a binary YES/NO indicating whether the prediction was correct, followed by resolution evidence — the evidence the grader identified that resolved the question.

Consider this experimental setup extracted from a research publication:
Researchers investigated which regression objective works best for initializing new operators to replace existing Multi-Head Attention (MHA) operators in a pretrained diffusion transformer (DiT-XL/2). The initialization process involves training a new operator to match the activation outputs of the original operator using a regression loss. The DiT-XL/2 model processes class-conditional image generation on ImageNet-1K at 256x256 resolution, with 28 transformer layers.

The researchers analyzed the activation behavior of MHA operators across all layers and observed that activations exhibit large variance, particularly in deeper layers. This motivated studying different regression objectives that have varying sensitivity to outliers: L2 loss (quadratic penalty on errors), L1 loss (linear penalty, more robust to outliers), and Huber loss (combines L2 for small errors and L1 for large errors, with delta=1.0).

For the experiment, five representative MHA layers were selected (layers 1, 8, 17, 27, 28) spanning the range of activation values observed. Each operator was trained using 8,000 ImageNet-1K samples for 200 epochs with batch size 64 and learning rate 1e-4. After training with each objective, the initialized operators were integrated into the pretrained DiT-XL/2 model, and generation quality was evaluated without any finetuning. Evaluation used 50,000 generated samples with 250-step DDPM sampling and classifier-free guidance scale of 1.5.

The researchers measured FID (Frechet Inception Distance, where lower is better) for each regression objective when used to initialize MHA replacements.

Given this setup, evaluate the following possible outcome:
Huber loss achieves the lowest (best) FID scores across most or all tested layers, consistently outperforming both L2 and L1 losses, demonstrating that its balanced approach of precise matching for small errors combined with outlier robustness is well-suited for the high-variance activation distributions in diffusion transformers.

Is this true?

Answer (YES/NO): NO